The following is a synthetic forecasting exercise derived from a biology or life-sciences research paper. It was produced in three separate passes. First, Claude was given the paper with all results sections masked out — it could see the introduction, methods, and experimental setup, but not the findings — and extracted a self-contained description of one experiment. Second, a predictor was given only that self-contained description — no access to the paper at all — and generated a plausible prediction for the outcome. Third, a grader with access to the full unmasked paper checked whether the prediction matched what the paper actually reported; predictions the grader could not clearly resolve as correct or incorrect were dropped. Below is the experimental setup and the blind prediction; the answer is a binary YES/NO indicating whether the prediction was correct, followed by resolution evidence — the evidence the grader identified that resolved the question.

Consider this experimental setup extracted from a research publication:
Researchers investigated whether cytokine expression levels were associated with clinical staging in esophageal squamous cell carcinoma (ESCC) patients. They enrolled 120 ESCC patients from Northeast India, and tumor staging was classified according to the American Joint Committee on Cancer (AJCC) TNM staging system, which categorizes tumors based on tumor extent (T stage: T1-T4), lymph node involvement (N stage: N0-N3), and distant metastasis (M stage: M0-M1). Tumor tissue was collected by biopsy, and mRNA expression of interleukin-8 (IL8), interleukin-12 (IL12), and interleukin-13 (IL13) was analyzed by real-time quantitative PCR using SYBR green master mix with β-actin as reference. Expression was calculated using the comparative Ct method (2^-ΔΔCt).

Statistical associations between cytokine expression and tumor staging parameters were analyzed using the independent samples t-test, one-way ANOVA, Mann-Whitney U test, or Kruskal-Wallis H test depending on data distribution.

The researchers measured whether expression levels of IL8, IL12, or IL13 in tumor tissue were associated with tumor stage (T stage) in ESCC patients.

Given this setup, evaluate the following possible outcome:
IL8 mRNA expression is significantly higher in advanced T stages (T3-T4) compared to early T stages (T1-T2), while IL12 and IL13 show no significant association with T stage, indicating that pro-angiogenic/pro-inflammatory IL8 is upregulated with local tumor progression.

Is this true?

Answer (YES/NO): NO